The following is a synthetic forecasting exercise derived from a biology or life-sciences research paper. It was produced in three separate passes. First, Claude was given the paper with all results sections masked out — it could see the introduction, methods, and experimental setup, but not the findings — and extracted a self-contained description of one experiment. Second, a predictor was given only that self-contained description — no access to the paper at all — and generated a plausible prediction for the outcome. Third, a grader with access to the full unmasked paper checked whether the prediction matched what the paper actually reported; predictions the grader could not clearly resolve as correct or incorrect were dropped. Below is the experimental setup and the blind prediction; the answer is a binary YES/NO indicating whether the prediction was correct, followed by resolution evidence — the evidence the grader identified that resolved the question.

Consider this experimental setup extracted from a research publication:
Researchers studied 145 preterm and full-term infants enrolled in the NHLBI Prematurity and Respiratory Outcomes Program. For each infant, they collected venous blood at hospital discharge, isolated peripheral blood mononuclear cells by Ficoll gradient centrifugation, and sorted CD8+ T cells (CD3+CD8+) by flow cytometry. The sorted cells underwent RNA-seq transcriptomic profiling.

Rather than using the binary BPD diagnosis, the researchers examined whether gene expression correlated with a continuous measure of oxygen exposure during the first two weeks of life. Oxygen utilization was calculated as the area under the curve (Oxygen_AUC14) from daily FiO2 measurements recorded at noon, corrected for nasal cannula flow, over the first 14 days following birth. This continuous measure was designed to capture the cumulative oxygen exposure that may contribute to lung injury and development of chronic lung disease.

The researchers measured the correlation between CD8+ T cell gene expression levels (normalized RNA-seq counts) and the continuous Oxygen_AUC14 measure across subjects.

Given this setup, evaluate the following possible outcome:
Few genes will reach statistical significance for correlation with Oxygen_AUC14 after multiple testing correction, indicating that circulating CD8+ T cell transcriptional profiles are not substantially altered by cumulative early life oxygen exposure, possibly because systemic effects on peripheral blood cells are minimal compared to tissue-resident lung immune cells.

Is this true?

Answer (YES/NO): NO